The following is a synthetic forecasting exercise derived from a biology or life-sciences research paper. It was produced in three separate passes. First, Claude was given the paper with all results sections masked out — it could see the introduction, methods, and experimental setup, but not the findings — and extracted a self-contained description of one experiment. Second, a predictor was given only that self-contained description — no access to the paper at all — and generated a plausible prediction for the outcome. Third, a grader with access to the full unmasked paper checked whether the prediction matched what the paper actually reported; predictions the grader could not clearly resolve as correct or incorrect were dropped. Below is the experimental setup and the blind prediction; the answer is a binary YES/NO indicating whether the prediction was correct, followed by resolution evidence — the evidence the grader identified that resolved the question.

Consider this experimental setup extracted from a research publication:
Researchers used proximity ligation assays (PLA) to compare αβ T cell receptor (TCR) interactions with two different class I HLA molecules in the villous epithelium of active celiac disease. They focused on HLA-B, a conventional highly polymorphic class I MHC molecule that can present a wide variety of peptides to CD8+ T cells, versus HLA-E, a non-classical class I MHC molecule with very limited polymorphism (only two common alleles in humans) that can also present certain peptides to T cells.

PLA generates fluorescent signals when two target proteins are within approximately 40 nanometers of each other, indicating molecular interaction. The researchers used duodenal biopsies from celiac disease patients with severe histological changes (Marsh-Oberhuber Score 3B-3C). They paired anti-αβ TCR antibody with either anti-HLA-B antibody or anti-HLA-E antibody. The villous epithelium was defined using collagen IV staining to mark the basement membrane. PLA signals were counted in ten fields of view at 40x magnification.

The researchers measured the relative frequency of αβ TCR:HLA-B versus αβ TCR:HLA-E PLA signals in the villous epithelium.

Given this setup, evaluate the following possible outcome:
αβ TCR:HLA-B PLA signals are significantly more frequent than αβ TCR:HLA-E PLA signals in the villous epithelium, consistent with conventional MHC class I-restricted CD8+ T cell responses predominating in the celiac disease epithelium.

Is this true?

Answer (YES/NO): NO